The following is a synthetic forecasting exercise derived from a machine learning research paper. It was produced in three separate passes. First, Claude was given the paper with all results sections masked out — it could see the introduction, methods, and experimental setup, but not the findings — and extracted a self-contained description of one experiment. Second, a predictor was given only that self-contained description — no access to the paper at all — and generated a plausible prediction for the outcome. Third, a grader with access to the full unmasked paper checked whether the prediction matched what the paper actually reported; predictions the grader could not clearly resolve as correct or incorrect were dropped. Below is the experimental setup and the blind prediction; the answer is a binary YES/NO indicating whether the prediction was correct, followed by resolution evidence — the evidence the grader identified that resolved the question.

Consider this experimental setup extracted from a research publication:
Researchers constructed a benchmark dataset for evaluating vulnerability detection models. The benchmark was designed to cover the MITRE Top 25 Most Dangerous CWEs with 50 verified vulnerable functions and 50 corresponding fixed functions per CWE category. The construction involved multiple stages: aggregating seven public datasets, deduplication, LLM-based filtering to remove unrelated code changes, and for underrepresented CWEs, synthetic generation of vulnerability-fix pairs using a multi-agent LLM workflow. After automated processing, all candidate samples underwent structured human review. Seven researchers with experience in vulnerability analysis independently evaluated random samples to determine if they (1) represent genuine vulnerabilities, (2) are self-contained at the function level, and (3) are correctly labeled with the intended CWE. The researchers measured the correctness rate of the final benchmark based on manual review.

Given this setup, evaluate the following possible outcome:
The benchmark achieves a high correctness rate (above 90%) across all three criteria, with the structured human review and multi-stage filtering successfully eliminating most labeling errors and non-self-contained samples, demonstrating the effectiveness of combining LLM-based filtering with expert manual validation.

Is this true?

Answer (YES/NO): YES